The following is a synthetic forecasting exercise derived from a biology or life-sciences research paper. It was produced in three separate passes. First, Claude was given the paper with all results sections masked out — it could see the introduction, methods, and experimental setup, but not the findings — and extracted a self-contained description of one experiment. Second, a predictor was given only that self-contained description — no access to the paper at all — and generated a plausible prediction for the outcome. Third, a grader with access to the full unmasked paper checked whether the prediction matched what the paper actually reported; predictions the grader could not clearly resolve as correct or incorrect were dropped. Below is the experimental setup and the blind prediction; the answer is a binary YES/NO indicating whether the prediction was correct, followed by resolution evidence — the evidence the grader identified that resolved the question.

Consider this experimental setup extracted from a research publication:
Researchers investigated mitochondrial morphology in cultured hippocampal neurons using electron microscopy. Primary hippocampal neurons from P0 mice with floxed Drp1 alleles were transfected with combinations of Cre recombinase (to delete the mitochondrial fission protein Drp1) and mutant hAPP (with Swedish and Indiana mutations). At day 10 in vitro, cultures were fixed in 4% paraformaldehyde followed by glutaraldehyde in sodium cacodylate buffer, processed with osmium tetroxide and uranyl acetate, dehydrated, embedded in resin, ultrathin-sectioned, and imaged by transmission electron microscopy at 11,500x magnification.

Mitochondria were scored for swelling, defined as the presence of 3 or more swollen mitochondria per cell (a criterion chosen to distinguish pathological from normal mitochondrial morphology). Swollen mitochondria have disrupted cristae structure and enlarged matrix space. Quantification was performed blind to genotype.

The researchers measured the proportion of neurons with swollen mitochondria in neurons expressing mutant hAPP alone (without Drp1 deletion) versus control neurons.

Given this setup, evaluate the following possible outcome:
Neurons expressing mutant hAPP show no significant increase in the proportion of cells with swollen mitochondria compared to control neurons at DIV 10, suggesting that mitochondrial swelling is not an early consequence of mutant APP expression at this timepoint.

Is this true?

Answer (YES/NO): NO